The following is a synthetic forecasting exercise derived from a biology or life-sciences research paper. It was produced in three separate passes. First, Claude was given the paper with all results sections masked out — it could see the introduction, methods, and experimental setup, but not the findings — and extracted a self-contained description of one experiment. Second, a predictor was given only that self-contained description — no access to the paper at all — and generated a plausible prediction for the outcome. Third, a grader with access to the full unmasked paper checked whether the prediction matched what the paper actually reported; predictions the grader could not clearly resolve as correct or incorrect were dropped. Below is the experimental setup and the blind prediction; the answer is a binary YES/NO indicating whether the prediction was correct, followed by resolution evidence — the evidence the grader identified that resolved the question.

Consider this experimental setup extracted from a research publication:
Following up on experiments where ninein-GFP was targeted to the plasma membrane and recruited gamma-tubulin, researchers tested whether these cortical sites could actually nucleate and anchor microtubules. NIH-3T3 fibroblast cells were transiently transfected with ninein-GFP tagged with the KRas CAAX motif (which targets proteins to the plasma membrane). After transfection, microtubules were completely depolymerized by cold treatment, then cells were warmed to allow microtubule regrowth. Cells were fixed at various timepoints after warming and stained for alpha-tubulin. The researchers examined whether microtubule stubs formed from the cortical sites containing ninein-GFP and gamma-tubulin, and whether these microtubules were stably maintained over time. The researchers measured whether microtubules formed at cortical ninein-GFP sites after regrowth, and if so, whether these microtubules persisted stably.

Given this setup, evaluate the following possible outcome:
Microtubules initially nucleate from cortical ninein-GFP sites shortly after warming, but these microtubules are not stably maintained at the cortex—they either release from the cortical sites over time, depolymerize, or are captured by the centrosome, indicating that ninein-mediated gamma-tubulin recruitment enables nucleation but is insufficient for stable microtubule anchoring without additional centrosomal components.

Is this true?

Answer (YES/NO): YES